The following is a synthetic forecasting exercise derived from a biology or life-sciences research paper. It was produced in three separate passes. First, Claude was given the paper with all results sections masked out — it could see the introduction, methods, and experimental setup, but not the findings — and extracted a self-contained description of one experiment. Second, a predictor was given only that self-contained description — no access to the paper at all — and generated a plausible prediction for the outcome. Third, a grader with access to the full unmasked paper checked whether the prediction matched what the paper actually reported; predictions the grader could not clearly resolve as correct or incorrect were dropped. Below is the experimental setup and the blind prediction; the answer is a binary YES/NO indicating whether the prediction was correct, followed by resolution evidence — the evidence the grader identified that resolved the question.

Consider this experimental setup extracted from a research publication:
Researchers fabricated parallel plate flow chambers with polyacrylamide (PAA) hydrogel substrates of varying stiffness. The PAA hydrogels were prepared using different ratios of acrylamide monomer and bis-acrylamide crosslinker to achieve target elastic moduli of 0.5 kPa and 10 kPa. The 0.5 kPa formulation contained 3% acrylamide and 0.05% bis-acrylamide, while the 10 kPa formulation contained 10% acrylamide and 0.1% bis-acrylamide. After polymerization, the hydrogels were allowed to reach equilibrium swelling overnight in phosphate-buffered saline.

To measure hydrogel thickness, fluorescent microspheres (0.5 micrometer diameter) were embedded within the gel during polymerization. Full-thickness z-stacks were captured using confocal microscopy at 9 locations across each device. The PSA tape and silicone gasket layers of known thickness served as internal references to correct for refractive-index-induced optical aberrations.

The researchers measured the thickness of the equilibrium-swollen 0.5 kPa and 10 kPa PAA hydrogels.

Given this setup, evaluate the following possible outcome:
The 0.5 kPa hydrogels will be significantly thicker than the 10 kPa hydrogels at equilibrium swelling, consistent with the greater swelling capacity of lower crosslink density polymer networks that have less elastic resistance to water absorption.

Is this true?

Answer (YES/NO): YES